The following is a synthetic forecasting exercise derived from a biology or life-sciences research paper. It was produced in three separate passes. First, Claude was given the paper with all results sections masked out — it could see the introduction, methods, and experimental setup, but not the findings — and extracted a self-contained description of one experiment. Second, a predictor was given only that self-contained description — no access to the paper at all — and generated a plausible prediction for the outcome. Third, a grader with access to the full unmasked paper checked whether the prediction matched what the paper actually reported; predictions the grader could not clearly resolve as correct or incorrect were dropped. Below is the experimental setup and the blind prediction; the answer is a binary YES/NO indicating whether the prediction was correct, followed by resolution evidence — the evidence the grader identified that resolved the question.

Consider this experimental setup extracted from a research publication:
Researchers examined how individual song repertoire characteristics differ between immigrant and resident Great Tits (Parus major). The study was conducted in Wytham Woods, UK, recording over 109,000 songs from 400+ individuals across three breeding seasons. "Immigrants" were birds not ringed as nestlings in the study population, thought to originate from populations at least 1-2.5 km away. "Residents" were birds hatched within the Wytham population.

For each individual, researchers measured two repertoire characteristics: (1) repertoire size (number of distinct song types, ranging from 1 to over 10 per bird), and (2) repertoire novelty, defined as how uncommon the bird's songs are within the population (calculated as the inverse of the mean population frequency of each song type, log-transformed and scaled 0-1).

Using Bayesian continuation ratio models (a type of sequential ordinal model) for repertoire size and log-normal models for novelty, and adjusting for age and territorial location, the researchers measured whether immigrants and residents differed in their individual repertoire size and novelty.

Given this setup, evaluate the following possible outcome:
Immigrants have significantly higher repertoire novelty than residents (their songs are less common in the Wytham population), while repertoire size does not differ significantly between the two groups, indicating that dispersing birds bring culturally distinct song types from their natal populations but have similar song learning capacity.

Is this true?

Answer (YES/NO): NO